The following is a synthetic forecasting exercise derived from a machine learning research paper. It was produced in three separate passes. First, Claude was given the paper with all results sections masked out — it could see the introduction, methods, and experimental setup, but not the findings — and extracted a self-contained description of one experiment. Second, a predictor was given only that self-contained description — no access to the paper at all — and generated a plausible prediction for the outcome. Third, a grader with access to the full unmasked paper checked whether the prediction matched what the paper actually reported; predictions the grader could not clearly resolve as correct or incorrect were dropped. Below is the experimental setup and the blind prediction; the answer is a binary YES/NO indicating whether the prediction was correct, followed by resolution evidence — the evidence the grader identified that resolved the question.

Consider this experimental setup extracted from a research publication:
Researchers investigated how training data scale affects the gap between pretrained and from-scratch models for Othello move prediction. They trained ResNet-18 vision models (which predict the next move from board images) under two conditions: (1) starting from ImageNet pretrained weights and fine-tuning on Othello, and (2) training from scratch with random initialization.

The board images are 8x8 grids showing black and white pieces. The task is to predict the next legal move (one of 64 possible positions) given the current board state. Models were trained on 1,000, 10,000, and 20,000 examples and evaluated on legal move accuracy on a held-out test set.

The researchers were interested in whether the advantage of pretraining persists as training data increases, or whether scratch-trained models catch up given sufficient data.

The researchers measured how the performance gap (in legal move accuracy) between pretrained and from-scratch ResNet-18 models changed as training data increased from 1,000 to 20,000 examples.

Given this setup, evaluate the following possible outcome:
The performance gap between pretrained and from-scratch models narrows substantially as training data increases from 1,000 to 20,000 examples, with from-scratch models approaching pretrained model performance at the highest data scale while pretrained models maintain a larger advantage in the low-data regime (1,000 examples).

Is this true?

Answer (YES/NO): YES